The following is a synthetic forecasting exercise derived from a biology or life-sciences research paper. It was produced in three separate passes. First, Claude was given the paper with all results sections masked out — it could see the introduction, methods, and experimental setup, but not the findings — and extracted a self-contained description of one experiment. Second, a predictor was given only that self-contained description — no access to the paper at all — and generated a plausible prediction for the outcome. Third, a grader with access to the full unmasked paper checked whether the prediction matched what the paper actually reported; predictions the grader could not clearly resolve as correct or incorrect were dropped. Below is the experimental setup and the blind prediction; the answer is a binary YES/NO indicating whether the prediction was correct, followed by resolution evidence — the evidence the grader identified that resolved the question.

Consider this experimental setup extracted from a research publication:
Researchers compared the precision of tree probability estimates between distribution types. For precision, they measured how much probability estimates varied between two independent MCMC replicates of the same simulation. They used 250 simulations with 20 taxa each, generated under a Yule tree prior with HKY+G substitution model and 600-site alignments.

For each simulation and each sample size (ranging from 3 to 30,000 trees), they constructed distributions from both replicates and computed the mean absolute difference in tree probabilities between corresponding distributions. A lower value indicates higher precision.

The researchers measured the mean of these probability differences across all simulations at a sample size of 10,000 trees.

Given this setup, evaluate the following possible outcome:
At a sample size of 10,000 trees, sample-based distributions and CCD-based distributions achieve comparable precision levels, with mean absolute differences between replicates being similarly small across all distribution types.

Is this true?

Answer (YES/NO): NO